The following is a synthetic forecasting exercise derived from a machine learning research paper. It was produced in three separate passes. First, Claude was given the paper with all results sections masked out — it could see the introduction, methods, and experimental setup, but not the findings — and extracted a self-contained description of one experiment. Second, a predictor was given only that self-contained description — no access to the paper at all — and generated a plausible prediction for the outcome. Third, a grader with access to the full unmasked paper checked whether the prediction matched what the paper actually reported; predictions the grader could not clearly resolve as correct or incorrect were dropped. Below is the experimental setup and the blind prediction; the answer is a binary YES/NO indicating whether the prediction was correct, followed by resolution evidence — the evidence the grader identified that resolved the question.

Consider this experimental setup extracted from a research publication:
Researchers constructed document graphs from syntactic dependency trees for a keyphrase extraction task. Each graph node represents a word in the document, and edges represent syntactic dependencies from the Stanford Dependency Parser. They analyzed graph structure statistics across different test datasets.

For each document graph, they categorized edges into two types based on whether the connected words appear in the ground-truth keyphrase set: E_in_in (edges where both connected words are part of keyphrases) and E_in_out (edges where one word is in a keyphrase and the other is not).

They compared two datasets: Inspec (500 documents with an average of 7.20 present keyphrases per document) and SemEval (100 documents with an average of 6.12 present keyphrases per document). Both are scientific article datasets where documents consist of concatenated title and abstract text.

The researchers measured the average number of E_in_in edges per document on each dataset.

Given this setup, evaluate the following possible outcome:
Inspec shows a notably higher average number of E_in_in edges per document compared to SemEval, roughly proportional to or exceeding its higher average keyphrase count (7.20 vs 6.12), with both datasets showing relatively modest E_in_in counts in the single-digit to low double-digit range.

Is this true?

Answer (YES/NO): NO